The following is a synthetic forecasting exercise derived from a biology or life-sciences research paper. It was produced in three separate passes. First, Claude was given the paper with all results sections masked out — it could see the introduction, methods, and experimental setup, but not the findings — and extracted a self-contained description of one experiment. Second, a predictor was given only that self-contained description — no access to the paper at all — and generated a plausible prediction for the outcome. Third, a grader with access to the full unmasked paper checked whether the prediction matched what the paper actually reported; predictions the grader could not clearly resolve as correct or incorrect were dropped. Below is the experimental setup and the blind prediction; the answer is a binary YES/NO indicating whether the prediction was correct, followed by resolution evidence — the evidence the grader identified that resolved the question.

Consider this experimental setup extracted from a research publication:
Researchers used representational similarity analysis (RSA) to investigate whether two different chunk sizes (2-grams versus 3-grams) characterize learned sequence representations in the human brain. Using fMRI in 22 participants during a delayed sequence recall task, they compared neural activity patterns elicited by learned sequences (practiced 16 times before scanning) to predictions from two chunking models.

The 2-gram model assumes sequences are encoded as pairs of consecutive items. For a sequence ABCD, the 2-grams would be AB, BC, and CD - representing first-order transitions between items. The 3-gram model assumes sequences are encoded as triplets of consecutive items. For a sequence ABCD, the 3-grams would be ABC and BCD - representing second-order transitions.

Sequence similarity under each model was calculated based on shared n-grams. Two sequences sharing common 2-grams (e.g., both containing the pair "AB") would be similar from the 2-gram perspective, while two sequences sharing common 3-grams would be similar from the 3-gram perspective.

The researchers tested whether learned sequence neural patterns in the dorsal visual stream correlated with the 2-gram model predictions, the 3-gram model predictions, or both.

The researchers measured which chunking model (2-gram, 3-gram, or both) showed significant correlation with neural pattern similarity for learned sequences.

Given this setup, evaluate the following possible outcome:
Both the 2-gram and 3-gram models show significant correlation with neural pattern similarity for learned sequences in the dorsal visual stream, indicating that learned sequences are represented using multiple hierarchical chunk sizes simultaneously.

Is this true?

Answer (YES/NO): NO